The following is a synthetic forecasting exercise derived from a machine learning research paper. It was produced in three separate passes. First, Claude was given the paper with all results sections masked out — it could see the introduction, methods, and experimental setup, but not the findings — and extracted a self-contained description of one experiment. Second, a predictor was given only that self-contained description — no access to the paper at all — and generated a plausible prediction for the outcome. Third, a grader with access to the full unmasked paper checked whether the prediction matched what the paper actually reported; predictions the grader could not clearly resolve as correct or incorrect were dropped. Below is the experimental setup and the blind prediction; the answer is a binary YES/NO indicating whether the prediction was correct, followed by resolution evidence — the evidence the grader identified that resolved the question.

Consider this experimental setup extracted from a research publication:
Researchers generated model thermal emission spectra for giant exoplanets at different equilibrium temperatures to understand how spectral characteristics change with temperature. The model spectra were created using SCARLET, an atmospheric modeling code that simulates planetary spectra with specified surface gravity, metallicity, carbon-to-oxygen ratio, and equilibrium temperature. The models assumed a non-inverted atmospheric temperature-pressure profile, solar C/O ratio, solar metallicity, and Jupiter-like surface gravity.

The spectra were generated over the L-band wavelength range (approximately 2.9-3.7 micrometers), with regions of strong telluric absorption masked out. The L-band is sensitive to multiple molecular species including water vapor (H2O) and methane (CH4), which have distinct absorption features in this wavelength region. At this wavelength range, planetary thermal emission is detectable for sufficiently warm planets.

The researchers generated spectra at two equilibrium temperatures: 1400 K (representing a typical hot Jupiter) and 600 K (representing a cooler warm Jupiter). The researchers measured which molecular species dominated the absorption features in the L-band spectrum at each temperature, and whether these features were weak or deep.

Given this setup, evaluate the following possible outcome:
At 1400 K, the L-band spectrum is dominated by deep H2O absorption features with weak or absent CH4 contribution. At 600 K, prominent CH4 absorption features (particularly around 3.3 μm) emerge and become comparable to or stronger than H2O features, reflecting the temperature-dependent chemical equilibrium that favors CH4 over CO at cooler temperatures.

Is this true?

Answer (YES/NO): NO